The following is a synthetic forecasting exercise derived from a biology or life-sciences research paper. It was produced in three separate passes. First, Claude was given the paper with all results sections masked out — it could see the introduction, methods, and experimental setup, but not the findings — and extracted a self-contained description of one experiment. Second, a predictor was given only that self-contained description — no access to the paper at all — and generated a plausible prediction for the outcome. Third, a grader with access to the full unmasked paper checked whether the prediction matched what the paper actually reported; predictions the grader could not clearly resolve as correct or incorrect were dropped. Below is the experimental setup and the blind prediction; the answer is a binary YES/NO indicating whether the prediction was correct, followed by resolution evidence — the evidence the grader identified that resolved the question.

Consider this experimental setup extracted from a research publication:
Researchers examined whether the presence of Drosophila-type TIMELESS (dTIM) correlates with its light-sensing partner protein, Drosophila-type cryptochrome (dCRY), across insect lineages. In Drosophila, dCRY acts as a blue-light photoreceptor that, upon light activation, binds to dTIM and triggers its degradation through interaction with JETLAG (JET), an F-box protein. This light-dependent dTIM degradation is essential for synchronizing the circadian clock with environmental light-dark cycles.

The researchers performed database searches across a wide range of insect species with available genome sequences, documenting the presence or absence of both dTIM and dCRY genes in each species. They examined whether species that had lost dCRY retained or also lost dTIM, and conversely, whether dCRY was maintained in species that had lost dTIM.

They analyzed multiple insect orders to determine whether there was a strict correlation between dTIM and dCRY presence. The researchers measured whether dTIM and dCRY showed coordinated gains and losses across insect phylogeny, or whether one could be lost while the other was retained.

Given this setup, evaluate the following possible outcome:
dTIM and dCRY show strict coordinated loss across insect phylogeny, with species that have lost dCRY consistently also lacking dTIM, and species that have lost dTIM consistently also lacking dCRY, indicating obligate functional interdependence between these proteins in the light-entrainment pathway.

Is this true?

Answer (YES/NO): NO